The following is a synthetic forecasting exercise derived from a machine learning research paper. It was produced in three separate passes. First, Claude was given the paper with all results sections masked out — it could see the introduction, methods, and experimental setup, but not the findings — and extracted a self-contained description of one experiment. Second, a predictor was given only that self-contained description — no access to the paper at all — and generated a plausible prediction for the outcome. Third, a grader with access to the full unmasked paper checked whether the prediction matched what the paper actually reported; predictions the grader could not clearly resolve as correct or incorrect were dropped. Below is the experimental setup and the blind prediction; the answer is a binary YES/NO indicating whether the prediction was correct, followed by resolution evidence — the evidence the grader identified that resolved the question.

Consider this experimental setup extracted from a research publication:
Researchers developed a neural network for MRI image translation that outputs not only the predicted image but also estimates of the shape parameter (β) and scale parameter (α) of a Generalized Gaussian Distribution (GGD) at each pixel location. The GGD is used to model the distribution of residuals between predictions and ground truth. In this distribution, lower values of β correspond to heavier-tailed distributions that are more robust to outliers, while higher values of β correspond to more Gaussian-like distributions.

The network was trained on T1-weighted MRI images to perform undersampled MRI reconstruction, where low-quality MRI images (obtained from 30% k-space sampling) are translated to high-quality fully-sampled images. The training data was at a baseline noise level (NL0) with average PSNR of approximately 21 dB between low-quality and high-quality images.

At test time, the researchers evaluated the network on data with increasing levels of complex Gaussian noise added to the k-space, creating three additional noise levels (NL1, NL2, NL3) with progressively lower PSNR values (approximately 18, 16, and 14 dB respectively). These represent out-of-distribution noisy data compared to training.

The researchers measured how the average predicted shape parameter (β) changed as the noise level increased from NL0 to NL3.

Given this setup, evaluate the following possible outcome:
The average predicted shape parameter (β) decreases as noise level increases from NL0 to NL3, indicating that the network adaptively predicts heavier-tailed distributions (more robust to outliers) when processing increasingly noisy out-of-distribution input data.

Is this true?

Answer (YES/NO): YES